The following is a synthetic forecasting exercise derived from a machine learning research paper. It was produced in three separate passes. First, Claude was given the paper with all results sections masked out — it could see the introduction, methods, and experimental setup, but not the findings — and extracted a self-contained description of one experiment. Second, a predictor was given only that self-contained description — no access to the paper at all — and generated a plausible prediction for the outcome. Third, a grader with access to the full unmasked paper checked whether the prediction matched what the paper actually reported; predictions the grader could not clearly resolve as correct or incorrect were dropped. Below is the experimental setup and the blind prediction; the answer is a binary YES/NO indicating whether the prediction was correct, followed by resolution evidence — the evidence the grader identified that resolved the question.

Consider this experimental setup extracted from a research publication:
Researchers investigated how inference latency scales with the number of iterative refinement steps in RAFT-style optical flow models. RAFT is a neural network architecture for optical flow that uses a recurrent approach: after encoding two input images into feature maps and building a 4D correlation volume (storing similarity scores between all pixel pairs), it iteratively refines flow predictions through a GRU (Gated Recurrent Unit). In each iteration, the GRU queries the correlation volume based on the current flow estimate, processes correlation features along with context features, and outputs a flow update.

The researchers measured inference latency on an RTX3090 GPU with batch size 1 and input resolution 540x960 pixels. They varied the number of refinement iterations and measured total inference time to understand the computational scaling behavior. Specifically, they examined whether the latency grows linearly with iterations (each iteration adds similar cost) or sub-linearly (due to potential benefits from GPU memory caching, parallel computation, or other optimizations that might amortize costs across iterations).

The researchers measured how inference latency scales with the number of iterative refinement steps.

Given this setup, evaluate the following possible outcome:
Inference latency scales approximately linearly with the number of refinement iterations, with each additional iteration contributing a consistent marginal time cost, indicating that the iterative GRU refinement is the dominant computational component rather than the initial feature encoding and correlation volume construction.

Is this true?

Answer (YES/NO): YES